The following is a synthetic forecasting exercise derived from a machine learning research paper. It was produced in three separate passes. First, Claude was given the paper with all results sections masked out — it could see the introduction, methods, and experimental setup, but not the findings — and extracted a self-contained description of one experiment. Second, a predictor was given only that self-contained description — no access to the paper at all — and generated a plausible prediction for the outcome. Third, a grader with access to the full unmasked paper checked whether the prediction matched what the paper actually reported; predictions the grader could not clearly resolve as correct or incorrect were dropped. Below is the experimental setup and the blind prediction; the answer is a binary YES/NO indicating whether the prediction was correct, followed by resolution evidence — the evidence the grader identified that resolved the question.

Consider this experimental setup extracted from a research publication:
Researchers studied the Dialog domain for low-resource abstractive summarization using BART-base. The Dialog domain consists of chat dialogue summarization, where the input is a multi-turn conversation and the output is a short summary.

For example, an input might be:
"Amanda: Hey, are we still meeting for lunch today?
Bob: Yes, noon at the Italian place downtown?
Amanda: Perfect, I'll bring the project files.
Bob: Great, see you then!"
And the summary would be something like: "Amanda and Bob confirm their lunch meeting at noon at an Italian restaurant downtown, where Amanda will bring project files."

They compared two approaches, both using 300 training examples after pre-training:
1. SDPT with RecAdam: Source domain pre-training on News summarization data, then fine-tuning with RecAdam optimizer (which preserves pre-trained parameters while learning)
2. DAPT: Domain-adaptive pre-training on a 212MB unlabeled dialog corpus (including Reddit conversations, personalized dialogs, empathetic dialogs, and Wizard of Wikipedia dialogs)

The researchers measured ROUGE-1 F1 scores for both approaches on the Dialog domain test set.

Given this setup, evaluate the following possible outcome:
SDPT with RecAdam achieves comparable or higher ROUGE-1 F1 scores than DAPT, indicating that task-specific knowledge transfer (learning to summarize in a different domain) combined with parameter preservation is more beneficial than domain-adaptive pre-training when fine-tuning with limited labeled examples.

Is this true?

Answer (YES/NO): YES